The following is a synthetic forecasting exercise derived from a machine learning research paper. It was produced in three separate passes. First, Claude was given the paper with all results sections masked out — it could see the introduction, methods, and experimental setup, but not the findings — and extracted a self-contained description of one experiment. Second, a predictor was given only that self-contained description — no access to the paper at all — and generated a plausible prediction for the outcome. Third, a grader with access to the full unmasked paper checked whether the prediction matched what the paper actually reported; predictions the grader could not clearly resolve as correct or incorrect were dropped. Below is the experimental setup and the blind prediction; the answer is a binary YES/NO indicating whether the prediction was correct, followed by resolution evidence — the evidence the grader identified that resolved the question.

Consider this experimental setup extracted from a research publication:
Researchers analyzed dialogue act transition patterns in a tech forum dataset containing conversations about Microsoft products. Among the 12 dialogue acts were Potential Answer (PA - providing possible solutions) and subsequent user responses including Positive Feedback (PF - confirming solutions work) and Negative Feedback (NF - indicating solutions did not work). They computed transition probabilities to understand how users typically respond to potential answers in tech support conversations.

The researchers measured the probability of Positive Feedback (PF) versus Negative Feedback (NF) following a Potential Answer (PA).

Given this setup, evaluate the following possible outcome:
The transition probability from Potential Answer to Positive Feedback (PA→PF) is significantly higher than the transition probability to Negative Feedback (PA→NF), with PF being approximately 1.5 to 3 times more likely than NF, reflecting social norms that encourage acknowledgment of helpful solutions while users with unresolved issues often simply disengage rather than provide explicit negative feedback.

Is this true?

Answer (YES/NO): YES